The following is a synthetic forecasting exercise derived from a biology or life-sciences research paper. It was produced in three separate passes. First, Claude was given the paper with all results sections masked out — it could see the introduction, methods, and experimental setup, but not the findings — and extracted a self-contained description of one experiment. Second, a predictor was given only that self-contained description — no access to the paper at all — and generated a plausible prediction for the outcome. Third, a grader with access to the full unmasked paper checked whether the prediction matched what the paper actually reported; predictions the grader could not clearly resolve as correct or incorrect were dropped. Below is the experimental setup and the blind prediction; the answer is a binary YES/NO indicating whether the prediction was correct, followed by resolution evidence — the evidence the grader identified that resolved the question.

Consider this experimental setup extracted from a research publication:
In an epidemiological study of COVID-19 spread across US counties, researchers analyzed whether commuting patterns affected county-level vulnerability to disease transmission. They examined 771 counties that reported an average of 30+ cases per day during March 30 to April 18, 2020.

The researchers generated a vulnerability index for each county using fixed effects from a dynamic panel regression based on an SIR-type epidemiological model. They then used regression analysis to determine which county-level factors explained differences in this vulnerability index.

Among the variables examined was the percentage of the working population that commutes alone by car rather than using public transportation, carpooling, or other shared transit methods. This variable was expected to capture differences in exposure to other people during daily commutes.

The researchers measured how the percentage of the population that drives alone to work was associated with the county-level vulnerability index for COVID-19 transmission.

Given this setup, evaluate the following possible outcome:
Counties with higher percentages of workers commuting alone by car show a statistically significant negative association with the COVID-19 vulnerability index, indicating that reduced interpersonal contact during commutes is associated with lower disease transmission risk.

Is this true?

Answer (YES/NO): YES